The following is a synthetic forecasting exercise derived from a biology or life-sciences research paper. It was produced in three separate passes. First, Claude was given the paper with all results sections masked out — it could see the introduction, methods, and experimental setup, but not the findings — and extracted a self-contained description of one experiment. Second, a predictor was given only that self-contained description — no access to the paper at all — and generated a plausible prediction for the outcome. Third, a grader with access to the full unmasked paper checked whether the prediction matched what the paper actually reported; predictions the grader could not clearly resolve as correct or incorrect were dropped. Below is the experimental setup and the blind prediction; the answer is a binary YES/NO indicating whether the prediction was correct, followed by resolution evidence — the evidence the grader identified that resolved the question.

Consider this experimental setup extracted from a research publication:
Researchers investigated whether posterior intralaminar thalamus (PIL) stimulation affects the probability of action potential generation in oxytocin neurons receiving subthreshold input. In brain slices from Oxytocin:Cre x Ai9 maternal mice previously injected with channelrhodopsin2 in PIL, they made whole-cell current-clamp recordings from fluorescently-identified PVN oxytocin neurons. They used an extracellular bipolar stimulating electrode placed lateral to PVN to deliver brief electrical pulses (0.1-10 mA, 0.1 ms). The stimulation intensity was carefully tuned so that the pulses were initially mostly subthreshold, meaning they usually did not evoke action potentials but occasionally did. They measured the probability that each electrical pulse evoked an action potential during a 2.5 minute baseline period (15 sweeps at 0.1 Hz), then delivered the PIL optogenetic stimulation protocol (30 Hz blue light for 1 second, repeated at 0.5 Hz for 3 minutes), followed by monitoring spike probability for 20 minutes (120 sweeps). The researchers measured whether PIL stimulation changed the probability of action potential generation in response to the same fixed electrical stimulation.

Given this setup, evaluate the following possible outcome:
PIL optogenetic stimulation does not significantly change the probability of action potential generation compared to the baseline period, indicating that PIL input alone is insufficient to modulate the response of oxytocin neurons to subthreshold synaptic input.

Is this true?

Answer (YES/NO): NO